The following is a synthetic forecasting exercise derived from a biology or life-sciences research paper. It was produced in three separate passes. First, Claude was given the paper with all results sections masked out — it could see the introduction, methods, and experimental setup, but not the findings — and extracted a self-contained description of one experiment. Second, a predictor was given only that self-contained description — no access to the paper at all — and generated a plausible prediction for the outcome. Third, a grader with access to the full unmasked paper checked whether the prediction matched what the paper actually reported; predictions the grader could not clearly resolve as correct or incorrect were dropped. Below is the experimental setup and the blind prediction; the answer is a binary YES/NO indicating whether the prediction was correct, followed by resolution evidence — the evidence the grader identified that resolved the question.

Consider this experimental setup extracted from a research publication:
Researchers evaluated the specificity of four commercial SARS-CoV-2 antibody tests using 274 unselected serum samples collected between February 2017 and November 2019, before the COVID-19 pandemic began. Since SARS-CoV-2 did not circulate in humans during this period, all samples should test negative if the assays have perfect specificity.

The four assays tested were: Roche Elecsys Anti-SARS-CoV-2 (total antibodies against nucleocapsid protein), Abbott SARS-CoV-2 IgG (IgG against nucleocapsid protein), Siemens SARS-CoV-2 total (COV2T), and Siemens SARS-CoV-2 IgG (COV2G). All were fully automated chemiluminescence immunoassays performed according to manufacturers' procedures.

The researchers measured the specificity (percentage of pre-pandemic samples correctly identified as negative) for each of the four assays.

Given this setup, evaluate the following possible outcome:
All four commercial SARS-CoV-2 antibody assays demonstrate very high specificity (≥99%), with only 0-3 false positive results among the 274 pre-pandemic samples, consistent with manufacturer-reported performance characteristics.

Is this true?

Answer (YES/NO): YES